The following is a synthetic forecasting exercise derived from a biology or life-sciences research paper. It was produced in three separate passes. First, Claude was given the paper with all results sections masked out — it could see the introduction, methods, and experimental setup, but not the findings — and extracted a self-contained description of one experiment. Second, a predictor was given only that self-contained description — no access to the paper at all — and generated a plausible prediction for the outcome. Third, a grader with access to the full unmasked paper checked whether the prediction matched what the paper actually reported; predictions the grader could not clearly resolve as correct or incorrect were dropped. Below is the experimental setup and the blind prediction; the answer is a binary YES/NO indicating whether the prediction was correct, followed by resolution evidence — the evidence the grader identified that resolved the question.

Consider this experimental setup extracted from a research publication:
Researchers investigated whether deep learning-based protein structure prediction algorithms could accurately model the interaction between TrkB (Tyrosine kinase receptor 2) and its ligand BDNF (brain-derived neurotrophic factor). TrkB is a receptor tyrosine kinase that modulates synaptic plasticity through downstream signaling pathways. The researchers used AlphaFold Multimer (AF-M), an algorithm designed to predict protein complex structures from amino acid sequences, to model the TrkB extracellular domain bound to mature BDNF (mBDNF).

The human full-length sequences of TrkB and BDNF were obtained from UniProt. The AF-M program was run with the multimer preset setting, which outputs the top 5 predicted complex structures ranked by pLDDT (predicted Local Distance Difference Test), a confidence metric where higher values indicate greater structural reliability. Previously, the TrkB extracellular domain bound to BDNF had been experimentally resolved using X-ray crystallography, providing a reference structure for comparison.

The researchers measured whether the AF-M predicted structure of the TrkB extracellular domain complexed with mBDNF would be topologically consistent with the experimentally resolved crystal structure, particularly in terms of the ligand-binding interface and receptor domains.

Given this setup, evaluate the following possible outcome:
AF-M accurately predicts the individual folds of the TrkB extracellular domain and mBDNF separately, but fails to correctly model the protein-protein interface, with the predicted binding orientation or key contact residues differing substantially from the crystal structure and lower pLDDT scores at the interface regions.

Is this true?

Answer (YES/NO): NO